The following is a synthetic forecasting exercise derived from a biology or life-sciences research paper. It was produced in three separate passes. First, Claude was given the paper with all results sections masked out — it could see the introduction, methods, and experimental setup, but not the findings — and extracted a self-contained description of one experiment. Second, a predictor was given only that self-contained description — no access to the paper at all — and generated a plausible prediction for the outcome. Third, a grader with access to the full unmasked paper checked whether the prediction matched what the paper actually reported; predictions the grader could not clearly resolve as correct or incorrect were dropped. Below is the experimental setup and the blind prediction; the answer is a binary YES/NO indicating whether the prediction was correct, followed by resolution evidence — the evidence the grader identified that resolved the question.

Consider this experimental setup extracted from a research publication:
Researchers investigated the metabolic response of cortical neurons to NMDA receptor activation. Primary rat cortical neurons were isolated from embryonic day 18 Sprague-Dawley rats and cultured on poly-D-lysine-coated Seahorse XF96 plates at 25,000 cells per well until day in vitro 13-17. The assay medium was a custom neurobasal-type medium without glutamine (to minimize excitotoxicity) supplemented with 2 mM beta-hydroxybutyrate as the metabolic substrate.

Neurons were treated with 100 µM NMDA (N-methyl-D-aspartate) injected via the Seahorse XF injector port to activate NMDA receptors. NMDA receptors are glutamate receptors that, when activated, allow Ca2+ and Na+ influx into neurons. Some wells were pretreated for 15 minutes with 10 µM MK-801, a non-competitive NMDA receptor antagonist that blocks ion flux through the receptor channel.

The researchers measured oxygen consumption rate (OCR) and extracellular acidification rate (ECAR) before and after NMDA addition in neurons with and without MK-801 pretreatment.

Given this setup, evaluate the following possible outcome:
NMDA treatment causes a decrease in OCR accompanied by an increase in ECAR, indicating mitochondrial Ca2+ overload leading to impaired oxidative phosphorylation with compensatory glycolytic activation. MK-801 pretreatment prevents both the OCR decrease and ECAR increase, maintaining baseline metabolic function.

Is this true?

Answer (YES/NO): NO